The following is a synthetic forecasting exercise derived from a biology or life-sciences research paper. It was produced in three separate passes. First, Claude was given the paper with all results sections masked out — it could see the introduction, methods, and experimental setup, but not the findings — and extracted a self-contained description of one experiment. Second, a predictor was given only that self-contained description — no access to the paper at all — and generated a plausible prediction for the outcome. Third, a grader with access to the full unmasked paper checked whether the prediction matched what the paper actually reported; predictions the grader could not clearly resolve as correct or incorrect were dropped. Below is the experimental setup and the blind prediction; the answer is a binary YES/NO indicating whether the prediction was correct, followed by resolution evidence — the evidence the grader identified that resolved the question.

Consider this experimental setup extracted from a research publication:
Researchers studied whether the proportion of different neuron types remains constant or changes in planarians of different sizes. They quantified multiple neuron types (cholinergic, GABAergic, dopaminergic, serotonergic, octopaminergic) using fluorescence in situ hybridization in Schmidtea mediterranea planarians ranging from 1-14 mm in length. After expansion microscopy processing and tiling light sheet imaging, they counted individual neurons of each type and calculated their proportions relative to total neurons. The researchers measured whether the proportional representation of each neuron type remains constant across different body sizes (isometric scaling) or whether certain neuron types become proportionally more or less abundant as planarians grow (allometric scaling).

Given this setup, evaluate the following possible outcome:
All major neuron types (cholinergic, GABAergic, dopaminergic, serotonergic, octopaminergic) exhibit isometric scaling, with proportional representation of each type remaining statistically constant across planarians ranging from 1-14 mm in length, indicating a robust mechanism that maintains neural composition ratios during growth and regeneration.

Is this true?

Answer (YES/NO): NO